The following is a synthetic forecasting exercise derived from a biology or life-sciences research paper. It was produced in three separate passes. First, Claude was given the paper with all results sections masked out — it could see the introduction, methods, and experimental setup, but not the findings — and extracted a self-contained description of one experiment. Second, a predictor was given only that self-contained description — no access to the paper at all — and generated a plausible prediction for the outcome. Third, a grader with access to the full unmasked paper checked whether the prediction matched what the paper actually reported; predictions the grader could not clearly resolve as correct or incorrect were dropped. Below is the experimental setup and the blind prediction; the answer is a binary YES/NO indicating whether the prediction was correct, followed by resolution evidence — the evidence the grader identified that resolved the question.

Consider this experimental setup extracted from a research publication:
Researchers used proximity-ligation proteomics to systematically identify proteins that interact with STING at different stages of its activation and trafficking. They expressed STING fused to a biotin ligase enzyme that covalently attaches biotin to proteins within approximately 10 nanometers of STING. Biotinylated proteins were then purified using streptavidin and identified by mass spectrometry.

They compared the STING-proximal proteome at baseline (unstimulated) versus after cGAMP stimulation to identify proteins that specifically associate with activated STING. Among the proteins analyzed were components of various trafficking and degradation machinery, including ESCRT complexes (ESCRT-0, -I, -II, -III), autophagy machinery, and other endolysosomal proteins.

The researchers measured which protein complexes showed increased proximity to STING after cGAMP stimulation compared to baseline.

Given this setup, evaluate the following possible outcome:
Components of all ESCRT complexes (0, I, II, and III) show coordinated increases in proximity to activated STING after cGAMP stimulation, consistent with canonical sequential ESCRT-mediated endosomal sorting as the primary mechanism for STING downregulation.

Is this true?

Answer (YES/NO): NO